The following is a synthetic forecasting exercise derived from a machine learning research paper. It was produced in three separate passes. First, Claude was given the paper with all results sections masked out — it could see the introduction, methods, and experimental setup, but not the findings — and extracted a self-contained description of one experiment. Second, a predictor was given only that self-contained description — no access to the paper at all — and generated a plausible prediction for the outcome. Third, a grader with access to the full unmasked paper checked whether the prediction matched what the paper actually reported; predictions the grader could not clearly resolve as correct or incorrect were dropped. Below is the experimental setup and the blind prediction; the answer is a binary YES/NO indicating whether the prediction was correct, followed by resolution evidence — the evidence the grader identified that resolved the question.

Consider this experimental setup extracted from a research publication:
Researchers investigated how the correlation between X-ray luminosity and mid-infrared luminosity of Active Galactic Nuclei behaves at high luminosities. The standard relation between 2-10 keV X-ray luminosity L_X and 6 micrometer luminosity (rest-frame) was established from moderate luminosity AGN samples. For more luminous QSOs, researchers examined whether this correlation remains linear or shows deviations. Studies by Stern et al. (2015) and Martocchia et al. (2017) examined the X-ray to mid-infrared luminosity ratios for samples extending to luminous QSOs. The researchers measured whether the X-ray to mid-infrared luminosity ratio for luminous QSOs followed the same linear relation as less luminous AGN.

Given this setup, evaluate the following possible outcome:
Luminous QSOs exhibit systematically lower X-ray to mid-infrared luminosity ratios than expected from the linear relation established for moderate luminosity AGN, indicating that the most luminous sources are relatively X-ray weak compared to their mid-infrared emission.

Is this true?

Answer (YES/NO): YES